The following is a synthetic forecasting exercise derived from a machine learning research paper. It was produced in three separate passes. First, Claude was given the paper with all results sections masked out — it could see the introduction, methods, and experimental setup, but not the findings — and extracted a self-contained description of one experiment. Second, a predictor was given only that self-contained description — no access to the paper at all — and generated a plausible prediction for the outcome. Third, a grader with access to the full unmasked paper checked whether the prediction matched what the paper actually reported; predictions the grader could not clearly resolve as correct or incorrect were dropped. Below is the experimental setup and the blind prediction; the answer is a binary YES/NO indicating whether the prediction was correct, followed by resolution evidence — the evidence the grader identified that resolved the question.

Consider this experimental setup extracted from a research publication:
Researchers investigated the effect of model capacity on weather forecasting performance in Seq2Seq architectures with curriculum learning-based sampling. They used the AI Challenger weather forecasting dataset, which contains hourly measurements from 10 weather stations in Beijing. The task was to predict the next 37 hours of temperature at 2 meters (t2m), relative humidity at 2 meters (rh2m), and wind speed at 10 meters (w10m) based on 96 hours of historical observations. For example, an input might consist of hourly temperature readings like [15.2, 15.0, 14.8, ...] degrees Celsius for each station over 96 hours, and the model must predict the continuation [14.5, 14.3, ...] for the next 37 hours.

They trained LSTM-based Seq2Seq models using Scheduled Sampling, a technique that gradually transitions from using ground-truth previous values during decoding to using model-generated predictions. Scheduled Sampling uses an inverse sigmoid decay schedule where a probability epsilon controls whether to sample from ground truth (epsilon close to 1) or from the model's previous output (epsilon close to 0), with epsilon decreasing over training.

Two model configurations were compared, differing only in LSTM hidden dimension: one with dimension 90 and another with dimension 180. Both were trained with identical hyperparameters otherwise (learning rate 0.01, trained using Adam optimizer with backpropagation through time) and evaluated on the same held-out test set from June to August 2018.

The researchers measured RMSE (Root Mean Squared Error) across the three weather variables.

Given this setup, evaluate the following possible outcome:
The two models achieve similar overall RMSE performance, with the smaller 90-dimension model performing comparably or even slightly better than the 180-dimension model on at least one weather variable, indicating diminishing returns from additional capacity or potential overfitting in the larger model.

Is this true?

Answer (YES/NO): YES